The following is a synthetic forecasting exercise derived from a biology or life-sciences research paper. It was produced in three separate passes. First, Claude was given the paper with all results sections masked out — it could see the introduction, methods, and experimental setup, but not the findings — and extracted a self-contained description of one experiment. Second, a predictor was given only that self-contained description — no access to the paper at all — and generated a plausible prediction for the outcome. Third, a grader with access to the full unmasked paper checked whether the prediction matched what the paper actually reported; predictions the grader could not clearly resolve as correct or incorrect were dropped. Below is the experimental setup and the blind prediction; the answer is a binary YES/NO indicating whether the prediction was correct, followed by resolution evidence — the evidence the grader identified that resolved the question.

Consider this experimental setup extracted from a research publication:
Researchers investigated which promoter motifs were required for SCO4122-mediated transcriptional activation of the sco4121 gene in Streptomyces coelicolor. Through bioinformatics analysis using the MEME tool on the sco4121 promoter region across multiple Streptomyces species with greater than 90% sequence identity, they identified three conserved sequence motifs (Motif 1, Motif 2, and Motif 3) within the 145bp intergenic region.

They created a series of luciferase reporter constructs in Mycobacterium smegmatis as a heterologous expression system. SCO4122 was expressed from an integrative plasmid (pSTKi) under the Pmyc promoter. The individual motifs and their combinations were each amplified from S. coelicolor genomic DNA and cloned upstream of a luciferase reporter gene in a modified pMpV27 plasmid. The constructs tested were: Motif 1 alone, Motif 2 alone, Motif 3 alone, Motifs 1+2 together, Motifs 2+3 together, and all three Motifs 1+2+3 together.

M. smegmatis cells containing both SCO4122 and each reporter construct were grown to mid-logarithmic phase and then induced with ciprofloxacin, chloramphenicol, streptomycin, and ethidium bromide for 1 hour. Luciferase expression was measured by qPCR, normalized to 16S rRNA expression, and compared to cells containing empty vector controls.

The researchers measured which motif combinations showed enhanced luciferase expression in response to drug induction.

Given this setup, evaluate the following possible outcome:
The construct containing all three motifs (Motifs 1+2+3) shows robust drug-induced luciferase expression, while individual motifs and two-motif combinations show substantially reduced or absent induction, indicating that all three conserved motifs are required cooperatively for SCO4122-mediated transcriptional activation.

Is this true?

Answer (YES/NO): YES